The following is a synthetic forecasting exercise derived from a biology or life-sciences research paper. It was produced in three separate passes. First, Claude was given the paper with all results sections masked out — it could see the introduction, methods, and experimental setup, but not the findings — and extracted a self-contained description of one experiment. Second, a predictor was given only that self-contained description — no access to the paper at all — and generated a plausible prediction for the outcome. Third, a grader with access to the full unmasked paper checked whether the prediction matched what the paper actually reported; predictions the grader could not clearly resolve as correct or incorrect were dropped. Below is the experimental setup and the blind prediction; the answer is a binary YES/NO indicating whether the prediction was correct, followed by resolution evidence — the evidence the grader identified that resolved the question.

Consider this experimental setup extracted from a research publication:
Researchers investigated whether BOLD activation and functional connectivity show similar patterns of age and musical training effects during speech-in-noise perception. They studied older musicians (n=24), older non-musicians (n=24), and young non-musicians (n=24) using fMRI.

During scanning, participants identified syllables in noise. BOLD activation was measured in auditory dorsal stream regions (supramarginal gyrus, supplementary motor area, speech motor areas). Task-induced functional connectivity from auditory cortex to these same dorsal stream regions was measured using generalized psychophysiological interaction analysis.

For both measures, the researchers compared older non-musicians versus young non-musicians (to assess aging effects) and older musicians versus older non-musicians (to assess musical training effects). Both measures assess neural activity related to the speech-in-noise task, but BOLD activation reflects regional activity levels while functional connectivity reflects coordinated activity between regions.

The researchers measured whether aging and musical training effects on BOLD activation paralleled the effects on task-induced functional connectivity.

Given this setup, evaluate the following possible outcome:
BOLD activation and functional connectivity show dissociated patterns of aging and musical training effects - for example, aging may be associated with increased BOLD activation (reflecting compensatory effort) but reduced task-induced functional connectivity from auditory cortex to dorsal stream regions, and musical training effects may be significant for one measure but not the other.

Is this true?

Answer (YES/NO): NO